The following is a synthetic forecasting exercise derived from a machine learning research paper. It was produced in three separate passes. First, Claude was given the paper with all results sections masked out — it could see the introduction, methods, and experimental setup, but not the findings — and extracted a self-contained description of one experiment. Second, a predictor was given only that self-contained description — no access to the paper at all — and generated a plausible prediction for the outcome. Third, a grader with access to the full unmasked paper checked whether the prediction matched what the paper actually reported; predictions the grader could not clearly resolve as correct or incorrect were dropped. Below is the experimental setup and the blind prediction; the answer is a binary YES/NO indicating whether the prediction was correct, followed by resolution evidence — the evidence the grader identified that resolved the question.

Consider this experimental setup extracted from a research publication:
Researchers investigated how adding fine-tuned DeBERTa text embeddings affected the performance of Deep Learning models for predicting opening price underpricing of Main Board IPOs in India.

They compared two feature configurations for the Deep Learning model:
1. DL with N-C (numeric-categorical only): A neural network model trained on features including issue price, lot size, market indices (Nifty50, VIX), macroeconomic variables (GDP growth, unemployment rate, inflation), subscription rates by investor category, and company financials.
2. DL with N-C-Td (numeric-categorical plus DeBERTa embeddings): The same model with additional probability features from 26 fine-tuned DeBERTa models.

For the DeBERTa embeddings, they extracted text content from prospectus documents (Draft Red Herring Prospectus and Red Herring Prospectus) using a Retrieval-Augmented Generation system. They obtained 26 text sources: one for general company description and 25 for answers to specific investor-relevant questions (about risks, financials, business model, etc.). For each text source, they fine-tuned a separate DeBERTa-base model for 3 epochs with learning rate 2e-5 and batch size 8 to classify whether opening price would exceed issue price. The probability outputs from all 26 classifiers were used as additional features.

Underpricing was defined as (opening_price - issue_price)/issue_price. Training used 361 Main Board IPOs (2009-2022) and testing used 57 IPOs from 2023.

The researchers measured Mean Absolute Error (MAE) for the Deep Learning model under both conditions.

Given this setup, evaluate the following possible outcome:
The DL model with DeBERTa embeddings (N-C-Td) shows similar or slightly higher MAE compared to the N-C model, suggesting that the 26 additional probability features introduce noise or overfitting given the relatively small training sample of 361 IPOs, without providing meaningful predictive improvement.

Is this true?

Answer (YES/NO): NO